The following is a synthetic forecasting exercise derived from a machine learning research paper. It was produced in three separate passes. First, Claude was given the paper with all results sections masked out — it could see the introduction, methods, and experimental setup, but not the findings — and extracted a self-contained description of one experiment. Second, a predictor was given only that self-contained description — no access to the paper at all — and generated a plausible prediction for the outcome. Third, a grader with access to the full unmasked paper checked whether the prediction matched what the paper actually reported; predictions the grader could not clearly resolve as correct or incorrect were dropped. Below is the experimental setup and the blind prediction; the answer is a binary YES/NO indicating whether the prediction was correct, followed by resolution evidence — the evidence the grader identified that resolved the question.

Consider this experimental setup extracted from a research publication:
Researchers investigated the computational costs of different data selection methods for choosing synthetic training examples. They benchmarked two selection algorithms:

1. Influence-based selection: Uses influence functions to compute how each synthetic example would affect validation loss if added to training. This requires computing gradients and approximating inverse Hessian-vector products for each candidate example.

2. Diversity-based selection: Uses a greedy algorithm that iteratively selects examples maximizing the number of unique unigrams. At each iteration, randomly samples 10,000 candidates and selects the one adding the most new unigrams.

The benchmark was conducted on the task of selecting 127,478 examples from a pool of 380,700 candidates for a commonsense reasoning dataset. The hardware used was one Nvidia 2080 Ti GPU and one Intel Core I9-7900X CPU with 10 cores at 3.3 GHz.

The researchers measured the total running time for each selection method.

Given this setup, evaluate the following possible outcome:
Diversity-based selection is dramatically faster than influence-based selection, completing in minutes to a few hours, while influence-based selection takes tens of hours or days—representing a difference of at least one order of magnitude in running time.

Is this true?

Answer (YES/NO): NO